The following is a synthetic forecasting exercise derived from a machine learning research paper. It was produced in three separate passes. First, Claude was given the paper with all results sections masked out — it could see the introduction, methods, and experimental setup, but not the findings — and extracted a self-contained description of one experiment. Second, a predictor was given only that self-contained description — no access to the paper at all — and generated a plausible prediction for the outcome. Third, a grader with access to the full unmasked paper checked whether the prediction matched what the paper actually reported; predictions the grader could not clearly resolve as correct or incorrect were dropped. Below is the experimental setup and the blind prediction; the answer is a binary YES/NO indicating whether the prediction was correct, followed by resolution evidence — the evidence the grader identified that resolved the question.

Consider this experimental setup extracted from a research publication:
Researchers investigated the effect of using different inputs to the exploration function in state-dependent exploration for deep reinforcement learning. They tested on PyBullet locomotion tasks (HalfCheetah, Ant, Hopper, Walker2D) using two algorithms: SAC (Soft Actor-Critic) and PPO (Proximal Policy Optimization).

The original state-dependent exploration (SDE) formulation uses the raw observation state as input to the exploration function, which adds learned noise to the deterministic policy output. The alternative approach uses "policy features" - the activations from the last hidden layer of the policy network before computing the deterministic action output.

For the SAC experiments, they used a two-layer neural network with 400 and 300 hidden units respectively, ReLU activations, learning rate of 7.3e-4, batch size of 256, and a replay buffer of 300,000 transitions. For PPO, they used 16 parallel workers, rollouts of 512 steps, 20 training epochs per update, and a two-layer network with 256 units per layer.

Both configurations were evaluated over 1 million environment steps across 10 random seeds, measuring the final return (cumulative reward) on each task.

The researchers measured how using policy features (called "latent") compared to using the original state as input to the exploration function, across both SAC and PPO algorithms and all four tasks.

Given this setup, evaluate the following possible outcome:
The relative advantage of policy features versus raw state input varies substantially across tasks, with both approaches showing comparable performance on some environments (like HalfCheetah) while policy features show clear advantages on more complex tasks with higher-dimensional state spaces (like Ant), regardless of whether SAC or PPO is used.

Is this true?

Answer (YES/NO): NO